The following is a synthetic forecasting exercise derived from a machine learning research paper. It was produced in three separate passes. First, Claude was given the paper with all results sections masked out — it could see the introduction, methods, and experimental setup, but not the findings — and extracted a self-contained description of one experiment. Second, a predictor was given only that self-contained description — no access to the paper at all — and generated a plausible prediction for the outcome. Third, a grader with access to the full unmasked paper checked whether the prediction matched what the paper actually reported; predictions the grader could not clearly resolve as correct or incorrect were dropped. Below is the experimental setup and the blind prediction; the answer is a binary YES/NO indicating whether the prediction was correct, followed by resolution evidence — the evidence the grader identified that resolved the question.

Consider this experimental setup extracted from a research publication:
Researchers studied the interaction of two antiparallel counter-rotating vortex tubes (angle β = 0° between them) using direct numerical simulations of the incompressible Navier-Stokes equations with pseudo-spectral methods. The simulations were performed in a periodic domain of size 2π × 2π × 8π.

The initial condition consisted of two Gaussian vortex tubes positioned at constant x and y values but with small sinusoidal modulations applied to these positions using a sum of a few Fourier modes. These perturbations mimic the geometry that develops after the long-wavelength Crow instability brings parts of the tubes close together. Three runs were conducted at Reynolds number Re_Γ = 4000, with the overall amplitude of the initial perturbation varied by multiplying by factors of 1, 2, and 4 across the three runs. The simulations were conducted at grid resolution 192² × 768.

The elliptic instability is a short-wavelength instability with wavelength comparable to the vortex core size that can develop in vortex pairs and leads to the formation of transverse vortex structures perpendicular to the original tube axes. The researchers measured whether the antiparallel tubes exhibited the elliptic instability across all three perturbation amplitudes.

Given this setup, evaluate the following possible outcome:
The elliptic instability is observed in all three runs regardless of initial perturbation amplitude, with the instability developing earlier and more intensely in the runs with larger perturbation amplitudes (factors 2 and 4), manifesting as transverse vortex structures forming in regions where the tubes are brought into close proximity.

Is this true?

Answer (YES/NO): NO